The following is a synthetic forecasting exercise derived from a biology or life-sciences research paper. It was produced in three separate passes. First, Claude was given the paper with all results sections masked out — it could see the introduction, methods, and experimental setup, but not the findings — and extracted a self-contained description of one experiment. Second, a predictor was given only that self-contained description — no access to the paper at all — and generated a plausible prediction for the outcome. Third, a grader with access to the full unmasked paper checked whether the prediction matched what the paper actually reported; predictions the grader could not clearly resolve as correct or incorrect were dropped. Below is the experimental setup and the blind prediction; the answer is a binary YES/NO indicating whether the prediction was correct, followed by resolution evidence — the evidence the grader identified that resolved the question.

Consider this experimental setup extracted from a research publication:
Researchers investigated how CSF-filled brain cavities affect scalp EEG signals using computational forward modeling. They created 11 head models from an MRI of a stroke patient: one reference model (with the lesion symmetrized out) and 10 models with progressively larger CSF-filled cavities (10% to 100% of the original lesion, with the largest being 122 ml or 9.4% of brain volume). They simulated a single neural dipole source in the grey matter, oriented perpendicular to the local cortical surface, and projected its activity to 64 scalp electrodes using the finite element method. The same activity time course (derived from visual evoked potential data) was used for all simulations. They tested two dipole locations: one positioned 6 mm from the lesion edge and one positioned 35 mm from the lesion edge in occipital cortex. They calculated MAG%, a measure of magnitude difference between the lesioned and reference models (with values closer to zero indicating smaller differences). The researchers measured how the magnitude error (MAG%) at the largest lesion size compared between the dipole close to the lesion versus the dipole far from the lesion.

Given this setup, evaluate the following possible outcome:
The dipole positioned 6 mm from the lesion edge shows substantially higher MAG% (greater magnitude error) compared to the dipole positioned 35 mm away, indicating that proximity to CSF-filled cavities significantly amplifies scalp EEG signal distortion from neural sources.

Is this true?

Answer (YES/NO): YES